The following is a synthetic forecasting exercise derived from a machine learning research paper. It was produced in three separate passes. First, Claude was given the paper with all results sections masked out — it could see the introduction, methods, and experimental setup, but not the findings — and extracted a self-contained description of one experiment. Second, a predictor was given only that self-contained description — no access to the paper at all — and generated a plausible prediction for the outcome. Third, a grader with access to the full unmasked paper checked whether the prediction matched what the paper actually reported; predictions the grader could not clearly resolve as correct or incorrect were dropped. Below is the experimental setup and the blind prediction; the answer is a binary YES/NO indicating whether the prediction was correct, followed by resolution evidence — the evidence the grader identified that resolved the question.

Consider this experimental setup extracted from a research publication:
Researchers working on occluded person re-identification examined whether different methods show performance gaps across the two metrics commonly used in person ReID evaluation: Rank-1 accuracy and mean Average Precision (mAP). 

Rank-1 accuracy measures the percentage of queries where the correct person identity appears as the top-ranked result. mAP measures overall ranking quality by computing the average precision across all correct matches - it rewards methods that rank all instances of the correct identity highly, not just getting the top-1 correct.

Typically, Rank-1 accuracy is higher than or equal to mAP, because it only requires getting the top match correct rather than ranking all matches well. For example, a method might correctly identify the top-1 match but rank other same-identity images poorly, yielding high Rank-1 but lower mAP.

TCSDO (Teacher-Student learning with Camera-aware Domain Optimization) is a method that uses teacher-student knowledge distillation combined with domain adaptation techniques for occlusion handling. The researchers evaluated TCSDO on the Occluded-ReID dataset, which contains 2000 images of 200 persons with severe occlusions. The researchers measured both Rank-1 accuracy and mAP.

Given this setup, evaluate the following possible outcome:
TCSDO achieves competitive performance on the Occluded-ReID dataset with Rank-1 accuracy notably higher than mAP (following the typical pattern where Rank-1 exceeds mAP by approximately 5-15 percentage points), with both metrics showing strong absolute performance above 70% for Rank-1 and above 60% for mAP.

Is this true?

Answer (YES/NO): NO